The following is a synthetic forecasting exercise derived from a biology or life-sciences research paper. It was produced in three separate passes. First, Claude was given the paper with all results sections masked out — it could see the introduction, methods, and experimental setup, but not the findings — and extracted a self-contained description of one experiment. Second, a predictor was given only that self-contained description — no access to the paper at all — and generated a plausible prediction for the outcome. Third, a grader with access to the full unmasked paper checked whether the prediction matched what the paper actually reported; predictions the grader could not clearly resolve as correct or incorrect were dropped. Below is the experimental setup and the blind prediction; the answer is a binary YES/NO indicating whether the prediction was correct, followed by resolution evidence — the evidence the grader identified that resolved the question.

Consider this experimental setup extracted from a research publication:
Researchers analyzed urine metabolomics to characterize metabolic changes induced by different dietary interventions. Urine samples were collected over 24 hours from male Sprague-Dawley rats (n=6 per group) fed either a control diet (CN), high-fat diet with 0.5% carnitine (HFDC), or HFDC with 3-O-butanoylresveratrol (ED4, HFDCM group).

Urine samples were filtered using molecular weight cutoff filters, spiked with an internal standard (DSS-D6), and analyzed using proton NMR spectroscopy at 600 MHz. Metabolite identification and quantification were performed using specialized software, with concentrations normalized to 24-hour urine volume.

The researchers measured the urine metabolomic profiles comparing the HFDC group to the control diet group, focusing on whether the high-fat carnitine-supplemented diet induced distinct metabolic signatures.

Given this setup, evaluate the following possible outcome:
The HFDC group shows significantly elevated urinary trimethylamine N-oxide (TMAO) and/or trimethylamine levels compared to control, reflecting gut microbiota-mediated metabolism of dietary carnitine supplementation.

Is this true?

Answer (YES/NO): YES